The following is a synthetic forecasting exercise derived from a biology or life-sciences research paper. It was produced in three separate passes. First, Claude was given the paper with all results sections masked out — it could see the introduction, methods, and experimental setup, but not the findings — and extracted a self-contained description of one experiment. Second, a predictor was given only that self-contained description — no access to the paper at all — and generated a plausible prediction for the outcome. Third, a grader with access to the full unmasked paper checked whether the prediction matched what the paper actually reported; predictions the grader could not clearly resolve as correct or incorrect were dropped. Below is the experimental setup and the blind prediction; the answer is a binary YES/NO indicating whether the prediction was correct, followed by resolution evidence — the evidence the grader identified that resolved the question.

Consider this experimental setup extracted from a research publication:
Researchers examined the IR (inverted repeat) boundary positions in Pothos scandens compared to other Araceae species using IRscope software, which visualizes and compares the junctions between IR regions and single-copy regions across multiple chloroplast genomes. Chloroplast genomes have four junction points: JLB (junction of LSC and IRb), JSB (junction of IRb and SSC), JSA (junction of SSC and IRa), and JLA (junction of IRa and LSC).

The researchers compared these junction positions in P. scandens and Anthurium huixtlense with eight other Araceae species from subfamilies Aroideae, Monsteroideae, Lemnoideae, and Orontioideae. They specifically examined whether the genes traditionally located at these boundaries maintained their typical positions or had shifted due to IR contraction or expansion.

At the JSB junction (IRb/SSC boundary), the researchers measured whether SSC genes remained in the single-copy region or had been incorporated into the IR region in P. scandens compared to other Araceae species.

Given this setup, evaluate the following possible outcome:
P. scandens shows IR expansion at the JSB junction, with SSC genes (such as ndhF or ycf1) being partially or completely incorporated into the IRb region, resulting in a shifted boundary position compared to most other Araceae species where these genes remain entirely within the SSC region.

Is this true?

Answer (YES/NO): YES